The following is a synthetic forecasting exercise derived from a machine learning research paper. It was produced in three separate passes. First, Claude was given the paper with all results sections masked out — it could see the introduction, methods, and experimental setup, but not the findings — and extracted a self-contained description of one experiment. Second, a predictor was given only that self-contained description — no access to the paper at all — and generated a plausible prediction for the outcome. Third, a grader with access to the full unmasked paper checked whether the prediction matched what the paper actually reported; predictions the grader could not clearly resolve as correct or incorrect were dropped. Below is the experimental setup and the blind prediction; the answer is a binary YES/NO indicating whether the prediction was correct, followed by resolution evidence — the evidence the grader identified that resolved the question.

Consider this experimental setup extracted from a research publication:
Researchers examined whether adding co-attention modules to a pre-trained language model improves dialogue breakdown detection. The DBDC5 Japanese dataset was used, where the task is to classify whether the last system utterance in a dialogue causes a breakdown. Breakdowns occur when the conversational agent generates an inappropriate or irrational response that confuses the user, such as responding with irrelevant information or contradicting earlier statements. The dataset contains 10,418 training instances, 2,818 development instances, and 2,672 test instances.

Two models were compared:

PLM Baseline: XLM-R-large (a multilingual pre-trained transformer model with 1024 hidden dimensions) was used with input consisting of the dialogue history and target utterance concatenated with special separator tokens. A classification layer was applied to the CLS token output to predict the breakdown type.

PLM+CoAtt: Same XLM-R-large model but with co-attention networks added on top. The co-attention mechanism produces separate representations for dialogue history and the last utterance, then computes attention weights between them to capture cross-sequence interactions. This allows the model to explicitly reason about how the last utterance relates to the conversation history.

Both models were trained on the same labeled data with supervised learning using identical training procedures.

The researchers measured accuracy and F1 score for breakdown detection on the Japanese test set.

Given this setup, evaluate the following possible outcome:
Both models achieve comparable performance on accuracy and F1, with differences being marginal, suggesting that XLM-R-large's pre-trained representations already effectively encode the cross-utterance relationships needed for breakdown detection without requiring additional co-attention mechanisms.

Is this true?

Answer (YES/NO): NO